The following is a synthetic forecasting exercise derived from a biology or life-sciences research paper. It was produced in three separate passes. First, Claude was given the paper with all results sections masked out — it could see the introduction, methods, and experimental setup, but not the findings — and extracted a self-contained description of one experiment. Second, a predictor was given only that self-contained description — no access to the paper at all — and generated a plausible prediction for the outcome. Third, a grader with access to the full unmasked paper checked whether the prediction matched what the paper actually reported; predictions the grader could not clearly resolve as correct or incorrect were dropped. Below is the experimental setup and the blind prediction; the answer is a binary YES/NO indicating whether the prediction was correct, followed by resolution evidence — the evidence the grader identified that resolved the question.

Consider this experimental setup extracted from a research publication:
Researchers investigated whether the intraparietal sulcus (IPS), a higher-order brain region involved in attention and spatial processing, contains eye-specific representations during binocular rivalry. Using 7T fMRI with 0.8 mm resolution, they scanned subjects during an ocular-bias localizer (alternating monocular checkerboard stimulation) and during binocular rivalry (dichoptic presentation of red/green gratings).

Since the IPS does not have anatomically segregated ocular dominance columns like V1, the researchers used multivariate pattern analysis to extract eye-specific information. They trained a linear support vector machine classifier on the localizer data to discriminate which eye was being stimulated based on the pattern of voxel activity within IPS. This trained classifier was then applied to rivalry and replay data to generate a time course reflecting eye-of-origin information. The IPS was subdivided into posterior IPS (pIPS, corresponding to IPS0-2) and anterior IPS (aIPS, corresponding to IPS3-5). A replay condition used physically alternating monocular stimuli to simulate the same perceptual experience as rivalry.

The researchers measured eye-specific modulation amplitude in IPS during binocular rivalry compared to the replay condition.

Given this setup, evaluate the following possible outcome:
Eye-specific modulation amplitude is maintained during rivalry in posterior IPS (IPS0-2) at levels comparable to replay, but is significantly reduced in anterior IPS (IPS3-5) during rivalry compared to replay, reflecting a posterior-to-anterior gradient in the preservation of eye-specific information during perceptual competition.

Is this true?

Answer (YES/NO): NO